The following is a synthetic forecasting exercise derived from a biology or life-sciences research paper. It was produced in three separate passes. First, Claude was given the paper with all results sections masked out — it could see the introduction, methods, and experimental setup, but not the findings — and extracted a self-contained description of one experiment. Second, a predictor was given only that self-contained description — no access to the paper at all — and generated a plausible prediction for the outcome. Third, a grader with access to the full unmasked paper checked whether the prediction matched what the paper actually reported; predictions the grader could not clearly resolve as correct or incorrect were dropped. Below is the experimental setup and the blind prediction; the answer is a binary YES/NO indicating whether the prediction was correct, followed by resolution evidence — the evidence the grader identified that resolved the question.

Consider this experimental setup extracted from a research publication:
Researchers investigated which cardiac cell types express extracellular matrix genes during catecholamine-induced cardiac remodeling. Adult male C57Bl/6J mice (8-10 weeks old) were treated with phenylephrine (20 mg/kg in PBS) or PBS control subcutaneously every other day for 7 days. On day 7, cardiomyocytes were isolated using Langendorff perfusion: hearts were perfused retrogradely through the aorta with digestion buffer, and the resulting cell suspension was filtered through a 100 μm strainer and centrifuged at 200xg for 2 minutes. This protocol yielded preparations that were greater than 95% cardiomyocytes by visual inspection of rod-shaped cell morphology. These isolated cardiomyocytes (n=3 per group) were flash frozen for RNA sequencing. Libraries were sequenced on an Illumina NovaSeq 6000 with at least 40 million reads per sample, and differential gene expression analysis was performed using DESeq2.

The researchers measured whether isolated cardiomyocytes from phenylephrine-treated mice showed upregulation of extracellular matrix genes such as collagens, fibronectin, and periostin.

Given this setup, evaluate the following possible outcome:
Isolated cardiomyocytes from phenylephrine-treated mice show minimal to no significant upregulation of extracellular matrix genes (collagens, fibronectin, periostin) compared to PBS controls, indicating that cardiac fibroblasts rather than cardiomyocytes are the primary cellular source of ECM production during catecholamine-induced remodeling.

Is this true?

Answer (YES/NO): NO